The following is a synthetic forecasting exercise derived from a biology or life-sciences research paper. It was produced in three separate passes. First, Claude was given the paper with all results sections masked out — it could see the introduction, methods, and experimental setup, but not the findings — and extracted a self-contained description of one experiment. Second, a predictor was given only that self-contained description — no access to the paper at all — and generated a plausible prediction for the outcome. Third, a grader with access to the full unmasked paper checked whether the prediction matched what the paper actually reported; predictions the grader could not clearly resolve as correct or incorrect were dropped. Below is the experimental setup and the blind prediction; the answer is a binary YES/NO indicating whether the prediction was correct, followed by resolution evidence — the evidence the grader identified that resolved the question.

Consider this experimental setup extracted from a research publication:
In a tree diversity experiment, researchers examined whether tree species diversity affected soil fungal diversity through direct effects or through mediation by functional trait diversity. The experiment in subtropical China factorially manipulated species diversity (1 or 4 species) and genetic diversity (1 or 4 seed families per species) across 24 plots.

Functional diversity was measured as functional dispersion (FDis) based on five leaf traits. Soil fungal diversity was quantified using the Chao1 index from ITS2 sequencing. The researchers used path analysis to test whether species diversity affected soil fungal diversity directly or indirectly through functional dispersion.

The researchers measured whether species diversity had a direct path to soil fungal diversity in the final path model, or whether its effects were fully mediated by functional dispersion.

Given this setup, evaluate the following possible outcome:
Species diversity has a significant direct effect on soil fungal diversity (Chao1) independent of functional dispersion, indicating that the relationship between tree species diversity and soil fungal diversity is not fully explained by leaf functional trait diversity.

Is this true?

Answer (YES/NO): YES